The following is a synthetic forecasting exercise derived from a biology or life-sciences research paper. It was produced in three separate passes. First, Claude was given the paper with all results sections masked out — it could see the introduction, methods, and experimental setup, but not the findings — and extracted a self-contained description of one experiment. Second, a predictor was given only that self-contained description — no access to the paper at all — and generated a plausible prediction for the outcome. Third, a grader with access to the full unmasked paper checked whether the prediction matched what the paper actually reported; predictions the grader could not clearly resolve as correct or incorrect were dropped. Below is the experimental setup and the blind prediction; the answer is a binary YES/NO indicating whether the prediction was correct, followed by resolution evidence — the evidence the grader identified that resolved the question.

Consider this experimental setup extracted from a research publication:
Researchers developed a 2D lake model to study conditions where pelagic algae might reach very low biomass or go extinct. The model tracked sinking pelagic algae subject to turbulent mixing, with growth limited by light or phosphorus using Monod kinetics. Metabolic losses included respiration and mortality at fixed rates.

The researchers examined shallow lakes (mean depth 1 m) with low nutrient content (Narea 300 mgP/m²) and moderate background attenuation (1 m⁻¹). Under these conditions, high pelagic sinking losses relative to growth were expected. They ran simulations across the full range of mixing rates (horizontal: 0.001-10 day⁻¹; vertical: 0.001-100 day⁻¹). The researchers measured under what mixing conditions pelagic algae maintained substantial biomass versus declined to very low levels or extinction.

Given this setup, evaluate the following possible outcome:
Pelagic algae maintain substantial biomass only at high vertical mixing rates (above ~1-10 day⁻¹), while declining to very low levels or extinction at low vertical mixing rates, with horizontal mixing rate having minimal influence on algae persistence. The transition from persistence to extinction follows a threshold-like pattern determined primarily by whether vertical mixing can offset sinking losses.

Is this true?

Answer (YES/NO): NO